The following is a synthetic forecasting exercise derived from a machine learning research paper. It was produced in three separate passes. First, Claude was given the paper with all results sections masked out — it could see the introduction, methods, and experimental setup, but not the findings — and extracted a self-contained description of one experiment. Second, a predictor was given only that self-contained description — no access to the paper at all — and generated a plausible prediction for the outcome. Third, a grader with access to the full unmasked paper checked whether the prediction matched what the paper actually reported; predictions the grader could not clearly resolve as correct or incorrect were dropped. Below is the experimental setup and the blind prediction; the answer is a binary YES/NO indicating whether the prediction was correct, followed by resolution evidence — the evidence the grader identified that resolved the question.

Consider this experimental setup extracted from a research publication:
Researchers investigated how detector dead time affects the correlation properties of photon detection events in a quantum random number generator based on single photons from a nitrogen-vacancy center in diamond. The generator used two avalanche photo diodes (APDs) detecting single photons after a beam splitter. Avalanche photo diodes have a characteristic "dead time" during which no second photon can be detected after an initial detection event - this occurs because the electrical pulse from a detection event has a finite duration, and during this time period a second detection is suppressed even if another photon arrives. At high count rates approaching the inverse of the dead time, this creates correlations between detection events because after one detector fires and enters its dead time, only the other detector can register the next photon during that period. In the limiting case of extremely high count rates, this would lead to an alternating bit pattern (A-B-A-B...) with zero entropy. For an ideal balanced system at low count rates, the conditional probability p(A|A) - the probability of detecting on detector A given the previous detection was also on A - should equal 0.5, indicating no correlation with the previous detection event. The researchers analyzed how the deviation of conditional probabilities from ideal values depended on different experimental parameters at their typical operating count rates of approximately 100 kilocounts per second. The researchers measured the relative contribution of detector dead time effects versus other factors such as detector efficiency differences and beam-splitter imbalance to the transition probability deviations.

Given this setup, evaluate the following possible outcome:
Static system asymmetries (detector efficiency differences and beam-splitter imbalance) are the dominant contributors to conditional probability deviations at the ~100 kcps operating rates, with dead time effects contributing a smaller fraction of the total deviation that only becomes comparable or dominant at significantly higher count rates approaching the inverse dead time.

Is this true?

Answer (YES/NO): YES